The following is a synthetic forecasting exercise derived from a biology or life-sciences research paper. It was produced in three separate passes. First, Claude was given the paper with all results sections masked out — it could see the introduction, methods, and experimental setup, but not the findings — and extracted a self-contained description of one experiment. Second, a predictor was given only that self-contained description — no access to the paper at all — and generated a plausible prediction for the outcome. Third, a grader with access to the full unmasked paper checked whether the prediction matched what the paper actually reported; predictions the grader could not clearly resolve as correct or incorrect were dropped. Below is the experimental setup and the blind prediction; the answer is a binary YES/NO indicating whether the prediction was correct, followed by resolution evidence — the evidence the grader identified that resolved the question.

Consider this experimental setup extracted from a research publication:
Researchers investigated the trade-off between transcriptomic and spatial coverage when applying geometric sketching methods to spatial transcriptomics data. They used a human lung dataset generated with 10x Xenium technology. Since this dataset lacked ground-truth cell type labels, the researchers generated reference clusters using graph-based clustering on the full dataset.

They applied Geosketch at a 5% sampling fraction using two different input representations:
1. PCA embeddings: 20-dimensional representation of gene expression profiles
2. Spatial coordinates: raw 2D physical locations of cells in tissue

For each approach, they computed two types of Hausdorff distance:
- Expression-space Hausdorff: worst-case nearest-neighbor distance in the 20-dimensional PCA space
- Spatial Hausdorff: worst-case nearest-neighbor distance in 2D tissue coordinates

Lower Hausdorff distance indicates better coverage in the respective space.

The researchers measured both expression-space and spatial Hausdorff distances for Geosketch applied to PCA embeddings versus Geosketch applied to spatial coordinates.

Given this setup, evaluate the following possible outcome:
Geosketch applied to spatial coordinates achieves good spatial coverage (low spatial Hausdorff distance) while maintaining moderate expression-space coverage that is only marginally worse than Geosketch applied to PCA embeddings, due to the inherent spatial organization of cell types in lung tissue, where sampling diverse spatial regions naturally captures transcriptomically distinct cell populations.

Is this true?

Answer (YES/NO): NO